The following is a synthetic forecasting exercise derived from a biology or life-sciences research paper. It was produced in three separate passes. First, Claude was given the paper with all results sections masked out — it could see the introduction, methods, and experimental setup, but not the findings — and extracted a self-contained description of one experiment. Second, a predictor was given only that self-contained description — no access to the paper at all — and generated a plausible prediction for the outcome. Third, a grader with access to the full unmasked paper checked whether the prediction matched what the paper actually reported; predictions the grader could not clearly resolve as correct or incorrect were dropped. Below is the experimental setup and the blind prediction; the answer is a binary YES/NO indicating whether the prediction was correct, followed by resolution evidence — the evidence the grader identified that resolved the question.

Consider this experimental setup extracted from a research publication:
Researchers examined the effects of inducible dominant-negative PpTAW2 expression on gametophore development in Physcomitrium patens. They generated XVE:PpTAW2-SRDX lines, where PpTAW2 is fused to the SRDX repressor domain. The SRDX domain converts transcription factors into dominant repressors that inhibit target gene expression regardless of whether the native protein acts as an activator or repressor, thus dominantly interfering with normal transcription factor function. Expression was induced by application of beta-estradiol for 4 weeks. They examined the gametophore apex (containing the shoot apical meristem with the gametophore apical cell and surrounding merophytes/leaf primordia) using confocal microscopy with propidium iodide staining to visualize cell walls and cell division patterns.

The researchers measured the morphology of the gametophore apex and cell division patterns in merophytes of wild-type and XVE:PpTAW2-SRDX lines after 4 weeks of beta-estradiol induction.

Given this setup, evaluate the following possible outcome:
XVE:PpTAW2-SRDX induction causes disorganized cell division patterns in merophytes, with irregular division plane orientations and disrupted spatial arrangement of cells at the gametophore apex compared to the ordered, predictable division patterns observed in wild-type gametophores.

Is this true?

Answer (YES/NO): YES